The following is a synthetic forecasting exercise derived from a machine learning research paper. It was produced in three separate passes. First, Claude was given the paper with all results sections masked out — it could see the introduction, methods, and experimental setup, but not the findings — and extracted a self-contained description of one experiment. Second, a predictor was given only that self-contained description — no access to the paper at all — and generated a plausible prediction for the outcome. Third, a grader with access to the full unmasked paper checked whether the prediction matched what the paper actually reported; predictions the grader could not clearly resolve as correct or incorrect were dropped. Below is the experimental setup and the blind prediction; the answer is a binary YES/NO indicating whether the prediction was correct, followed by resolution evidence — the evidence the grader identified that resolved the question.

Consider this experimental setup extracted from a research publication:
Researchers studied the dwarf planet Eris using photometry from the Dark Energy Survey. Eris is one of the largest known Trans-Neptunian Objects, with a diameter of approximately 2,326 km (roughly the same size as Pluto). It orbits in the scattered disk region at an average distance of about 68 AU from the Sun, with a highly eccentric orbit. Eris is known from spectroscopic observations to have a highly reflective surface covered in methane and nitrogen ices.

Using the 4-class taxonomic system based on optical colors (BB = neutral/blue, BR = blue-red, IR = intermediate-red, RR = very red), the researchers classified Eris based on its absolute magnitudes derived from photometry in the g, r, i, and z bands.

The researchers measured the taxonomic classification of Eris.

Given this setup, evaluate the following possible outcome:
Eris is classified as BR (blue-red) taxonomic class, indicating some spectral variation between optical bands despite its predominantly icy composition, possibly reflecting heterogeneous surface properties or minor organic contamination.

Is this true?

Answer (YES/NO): NO